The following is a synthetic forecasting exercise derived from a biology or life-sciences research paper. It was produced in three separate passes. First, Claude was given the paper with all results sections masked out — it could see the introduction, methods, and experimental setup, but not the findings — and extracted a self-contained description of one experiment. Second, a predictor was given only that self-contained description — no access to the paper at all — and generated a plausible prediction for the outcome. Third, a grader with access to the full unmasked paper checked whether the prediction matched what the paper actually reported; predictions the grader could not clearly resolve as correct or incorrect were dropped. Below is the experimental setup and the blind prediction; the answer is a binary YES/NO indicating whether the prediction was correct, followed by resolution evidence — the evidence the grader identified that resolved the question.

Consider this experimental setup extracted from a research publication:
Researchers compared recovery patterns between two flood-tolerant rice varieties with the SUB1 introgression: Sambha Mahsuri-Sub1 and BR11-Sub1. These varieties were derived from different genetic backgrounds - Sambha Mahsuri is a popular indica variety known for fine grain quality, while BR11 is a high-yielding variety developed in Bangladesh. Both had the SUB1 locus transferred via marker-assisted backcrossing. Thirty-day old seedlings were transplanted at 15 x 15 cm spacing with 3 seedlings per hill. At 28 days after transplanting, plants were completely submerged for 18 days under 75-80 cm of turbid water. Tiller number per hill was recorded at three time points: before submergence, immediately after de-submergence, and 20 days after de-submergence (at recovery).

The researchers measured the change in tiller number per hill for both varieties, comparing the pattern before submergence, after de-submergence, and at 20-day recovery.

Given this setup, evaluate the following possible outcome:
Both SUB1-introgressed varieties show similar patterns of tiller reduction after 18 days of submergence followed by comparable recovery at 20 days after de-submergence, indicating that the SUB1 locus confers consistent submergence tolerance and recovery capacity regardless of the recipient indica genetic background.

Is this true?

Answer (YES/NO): NO